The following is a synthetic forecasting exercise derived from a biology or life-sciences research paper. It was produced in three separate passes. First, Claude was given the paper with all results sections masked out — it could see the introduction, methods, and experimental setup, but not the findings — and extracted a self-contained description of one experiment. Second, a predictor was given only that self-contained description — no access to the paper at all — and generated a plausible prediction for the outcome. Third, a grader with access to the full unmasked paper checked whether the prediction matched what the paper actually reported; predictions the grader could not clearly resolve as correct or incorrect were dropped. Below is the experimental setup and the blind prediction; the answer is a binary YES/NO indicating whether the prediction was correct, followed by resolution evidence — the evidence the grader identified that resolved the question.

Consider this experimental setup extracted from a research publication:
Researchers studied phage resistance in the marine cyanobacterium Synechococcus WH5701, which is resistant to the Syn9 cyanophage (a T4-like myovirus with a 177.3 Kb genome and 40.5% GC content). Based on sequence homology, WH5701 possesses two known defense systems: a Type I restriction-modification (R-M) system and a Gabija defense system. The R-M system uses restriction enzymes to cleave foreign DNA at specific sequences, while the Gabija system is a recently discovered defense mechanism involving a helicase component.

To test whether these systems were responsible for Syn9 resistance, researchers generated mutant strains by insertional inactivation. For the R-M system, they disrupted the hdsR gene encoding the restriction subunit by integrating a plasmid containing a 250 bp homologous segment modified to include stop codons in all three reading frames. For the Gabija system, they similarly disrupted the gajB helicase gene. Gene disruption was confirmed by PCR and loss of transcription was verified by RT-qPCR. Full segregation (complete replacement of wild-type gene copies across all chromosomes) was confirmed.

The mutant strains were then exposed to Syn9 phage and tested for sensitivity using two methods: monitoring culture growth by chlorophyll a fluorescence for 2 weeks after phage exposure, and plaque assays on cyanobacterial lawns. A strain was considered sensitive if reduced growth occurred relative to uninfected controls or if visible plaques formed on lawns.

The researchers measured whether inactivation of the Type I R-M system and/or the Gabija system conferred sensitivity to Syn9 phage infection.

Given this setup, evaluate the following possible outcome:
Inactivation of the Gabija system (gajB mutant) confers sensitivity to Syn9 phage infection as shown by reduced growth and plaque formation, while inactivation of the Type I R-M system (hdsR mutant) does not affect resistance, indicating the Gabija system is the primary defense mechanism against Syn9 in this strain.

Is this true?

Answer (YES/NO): NO